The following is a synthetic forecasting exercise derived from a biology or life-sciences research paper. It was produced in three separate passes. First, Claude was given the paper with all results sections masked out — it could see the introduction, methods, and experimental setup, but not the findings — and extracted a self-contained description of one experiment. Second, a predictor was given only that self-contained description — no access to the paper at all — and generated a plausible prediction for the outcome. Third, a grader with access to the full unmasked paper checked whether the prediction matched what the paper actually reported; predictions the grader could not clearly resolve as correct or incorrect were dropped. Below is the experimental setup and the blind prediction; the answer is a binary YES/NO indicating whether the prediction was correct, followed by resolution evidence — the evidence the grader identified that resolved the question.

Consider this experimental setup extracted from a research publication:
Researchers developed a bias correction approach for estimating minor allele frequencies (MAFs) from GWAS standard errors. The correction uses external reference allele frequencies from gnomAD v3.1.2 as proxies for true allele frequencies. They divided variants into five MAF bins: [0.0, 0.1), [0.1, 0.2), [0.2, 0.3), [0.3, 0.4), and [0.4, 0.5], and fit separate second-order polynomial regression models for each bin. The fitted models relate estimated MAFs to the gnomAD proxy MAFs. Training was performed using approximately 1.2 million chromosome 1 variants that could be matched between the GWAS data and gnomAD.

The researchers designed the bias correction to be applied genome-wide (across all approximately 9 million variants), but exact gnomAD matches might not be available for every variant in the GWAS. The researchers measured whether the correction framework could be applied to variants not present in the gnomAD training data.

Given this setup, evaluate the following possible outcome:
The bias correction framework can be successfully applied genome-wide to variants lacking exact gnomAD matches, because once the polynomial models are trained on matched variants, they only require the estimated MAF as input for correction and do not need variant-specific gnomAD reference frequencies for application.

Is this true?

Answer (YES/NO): YES